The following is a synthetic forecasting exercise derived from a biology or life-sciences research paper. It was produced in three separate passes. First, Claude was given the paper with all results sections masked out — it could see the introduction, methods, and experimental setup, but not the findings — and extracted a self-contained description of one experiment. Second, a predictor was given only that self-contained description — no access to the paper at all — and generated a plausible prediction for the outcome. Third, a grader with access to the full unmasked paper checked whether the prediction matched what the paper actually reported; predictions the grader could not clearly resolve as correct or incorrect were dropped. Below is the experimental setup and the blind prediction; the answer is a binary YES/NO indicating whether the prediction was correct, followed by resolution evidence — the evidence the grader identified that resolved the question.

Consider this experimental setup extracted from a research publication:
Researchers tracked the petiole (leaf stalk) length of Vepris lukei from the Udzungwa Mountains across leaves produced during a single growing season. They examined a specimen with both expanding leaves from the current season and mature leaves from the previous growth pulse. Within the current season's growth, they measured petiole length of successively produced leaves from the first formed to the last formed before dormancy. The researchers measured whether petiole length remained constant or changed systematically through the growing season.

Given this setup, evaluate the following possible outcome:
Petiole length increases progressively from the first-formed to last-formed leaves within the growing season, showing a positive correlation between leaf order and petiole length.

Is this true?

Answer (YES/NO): NO